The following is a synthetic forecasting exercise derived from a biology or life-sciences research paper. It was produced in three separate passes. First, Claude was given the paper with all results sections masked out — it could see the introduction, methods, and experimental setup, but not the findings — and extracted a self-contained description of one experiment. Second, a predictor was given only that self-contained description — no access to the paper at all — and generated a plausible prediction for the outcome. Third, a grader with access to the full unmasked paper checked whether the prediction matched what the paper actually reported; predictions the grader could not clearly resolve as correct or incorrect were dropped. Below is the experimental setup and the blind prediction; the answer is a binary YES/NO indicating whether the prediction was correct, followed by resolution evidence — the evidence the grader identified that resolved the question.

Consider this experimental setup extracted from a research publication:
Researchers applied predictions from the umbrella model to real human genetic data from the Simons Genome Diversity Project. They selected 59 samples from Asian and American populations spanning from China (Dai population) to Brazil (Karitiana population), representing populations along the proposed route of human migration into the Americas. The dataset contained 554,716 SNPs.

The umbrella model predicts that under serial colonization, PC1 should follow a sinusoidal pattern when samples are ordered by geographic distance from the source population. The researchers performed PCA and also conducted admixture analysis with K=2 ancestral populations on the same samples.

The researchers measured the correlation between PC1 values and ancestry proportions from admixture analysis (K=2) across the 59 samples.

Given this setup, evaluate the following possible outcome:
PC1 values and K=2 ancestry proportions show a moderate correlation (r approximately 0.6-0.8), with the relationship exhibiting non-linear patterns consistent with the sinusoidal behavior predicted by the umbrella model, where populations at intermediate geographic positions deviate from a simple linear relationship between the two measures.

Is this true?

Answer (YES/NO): NO